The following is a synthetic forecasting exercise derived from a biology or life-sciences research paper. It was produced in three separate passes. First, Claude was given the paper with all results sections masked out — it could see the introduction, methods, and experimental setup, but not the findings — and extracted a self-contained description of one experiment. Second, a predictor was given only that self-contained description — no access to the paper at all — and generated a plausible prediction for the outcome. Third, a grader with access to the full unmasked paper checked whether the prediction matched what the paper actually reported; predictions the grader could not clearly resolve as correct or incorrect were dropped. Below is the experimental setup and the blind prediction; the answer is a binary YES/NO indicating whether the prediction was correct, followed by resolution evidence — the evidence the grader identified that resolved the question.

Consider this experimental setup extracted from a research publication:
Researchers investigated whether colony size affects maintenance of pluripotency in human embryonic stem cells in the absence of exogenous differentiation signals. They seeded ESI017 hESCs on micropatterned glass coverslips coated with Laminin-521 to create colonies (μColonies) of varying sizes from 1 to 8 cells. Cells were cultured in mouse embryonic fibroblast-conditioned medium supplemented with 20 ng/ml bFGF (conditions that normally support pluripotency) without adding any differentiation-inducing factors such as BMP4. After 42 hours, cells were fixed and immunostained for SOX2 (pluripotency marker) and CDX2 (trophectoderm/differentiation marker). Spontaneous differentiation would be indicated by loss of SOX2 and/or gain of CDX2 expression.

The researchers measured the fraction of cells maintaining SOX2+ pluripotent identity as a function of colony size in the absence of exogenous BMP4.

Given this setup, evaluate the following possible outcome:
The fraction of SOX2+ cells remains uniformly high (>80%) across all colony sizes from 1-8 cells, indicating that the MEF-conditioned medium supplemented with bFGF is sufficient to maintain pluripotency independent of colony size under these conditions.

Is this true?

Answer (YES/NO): NO